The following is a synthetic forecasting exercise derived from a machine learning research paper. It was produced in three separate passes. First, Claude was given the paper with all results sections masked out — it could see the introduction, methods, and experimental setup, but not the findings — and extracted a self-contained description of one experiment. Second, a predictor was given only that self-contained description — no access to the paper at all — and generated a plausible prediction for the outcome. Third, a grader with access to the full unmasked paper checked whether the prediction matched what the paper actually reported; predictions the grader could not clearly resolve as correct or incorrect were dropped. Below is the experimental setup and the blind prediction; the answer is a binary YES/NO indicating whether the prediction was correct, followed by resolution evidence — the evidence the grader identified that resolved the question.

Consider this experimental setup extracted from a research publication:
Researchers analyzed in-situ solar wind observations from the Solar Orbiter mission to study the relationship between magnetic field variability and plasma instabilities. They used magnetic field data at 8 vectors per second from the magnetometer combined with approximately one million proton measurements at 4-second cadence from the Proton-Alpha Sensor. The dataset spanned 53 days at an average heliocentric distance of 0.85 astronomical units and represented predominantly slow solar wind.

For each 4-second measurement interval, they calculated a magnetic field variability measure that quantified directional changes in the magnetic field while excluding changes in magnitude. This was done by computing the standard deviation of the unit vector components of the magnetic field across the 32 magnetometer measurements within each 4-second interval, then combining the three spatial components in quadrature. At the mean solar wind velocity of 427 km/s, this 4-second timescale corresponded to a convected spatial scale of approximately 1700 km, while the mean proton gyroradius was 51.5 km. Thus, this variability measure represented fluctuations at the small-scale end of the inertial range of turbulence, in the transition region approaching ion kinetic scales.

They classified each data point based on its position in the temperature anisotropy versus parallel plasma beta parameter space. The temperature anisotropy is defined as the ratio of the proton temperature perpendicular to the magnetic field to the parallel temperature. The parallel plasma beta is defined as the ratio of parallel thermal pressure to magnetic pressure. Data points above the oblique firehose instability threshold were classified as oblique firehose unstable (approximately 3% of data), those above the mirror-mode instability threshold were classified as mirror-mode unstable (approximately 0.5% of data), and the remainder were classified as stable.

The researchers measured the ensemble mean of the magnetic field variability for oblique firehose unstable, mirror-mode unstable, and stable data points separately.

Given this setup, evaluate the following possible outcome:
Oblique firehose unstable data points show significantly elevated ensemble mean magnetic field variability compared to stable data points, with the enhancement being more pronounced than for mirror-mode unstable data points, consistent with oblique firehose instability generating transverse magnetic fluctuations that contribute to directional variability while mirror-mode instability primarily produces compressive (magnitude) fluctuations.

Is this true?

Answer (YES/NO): NO